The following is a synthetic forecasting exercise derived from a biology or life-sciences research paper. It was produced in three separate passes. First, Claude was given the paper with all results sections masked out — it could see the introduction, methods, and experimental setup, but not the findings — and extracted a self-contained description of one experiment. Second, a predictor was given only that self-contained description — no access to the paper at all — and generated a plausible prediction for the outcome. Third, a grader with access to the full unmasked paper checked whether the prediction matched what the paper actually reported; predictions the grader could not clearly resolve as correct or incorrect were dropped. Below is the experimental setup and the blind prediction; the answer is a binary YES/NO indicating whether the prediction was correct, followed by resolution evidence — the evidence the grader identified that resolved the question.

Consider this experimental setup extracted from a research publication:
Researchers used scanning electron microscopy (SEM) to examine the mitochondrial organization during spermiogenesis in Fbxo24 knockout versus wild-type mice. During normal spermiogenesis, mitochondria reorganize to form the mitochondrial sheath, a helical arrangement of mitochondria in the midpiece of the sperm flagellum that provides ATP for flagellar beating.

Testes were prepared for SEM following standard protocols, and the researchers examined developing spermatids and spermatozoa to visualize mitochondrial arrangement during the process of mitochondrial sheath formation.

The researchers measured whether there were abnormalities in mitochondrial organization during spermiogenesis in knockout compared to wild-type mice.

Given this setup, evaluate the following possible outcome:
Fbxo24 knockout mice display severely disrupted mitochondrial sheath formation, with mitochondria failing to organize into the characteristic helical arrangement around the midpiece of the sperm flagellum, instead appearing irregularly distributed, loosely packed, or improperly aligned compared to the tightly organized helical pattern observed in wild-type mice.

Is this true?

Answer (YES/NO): NO